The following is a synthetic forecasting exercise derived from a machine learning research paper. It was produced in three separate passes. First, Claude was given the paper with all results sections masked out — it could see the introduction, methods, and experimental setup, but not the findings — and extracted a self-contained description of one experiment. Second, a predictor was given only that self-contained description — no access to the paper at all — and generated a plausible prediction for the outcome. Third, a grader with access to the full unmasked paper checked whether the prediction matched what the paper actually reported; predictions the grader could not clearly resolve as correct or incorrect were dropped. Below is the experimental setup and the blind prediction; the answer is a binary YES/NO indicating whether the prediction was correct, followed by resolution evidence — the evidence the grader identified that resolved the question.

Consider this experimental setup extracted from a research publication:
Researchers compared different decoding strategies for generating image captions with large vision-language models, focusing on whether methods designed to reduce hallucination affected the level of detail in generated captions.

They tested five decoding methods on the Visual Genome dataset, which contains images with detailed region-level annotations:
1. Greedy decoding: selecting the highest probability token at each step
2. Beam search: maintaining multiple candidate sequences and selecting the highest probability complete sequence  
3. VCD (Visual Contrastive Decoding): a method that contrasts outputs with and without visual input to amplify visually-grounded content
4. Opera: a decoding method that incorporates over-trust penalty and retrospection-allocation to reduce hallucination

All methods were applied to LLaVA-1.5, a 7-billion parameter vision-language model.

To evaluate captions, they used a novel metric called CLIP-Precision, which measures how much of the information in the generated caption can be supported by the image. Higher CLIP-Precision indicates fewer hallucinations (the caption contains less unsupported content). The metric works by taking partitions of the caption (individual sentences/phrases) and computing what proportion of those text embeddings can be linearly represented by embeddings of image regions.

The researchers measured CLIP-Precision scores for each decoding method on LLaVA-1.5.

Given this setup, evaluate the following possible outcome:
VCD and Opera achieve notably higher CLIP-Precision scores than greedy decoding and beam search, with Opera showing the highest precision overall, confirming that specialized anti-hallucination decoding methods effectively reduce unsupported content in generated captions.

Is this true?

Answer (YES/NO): NO